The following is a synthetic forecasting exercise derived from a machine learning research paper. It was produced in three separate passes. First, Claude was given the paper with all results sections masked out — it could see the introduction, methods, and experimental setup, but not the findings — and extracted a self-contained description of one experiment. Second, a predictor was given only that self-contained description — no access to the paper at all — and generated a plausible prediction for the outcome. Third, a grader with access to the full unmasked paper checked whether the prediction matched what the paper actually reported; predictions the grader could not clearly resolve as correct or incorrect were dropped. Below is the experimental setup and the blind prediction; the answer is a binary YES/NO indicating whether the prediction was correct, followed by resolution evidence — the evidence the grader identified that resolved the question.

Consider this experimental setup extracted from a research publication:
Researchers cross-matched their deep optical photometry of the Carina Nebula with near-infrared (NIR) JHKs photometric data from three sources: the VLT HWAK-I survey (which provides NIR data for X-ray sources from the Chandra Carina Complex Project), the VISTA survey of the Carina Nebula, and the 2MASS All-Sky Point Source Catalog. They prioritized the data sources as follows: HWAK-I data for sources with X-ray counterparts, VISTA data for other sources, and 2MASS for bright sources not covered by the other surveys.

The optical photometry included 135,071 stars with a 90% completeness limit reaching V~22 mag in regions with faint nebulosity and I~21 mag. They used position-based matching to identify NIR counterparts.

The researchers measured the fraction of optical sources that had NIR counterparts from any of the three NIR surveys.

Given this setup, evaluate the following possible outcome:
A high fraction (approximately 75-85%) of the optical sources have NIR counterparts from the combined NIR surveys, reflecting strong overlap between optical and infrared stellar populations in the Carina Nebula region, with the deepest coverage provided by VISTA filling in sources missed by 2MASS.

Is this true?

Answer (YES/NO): YES